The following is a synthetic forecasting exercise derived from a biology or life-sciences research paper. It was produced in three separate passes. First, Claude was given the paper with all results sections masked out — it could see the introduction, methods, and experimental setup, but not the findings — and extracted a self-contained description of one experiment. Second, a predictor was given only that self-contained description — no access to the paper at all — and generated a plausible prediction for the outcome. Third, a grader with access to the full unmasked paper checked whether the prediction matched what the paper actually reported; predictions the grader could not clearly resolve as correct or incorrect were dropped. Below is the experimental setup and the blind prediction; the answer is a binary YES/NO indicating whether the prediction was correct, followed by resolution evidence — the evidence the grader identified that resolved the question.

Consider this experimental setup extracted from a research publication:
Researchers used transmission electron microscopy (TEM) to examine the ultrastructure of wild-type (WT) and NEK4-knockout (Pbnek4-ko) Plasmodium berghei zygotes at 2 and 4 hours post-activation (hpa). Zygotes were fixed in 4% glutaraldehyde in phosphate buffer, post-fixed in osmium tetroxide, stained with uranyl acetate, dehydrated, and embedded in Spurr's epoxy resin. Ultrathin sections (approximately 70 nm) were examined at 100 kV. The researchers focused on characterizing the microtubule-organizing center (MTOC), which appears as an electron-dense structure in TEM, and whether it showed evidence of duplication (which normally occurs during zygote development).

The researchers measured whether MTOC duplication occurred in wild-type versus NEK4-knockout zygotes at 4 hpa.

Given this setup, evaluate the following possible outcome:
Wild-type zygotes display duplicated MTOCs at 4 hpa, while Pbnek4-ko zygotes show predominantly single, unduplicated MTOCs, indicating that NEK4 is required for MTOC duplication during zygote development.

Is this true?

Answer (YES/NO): YES